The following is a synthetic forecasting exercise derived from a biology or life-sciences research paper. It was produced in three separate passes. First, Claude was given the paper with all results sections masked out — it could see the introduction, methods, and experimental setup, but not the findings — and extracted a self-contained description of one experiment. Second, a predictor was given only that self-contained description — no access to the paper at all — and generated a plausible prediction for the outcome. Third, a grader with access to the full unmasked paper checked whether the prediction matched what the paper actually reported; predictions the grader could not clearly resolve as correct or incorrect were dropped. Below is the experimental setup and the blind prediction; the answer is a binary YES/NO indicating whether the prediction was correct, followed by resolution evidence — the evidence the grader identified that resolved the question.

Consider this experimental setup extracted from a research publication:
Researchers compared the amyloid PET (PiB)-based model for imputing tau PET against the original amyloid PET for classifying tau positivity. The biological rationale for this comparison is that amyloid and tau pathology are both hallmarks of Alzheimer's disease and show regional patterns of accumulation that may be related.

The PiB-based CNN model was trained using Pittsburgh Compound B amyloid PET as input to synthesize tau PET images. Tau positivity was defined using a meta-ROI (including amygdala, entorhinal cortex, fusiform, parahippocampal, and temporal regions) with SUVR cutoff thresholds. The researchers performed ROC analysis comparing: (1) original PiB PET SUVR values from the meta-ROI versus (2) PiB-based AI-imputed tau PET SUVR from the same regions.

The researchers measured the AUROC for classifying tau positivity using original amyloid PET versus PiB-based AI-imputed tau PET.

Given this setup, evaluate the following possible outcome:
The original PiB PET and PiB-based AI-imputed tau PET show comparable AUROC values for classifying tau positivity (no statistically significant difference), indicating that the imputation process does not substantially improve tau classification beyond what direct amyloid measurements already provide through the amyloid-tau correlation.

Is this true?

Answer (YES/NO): YES